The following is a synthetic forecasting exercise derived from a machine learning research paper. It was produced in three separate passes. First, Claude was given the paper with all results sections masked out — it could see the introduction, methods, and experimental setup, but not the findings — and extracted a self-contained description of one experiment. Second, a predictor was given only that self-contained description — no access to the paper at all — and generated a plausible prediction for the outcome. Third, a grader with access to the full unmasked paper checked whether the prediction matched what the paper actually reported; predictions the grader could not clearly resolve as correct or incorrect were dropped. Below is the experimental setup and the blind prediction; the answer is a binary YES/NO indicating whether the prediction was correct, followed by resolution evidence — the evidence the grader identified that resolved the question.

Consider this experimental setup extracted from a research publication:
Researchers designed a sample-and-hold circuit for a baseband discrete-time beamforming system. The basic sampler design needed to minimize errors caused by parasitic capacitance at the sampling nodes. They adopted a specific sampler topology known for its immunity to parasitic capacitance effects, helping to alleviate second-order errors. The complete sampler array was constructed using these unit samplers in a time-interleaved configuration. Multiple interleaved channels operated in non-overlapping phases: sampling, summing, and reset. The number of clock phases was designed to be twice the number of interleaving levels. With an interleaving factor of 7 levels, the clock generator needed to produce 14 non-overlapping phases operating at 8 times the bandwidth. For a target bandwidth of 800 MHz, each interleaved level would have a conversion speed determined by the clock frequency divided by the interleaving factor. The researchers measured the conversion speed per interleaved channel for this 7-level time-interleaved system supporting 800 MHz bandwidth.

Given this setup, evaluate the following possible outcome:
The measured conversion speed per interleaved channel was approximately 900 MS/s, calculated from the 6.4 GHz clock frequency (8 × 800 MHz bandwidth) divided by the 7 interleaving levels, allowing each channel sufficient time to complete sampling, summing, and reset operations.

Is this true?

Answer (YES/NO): NO